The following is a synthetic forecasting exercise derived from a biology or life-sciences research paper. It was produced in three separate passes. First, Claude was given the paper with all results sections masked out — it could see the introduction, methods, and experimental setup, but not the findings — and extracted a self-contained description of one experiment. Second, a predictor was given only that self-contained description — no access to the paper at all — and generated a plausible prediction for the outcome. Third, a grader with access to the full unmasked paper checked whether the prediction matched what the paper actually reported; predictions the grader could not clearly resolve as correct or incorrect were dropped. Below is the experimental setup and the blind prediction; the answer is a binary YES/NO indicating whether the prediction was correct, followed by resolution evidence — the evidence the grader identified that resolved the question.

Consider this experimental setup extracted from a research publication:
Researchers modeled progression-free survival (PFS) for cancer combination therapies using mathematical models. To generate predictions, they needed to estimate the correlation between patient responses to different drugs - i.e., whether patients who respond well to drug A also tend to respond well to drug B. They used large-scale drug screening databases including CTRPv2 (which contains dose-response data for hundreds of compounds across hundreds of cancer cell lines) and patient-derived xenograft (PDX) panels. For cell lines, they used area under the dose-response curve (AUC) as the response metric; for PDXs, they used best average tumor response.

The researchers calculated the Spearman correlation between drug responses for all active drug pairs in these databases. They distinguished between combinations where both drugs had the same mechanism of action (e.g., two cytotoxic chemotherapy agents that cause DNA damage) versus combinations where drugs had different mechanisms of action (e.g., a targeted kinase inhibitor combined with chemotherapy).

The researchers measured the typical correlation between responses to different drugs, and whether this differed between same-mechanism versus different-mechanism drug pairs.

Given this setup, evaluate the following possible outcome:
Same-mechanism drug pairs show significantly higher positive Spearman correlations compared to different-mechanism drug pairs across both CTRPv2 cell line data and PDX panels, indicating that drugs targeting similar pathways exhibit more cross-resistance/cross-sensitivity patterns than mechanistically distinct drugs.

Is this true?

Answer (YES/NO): YES